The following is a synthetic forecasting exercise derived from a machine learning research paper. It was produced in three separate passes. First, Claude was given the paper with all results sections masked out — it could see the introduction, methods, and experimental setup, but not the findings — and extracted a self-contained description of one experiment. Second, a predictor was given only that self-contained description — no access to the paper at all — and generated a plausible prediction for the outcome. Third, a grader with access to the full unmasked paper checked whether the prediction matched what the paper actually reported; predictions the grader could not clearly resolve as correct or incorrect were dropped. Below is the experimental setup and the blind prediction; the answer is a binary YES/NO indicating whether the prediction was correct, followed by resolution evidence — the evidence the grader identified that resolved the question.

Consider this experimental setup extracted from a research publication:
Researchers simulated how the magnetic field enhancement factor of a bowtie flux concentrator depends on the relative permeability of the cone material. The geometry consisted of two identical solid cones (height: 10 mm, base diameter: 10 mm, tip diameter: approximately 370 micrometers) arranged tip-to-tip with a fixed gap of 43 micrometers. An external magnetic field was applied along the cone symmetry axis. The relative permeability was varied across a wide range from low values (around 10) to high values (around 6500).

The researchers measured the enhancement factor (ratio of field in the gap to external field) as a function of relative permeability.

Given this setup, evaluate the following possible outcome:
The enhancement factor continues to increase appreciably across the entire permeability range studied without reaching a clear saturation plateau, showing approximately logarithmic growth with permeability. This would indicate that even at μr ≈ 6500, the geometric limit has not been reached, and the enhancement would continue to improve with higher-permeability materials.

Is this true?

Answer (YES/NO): NO